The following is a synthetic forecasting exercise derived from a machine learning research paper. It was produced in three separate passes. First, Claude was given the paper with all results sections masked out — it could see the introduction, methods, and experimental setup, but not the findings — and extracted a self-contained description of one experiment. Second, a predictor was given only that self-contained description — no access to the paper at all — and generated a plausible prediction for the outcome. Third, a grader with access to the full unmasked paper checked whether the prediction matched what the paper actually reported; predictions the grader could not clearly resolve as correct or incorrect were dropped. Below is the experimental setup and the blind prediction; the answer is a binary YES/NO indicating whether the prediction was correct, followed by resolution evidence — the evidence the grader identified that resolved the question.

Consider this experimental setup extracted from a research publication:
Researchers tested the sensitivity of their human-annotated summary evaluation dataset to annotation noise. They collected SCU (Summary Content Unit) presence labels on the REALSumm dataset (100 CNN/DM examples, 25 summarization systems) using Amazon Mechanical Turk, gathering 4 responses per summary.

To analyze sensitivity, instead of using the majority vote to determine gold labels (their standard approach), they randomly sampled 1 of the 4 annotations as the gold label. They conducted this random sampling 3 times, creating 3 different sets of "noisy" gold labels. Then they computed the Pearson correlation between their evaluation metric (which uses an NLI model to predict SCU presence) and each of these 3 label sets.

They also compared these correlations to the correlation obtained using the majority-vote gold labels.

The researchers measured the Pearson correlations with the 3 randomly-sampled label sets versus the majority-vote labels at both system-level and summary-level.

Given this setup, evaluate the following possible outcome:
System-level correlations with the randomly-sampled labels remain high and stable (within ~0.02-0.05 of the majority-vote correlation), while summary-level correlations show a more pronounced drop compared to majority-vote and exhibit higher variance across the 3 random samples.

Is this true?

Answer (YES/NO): NO